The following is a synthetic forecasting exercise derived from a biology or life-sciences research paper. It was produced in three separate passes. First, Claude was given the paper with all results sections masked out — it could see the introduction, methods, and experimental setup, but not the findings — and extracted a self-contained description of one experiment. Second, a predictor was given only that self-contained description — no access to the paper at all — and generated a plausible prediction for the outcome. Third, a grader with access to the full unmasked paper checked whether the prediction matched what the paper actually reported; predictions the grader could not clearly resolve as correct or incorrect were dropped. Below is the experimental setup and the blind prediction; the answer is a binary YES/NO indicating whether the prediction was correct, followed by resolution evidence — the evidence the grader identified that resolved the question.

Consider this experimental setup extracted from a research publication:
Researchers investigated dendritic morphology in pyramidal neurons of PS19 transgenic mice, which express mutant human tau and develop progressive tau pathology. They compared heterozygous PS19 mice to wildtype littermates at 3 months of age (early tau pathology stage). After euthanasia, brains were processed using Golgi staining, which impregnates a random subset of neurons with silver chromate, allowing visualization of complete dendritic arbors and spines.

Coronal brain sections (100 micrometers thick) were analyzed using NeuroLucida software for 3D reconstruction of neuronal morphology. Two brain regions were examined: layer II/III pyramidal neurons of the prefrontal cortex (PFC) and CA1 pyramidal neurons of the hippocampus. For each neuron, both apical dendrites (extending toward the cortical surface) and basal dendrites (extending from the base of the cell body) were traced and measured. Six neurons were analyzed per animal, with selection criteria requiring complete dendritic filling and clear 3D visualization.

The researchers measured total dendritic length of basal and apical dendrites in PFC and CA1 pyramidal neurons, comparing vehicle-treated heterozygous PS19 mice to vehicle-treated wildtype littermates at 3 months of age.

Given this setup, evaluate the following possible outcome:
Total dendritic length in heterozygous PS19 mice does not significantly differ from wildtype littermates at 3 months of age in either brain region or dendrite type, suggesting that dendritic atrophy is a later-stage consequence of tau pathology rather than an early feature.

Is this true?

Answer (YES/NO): NO